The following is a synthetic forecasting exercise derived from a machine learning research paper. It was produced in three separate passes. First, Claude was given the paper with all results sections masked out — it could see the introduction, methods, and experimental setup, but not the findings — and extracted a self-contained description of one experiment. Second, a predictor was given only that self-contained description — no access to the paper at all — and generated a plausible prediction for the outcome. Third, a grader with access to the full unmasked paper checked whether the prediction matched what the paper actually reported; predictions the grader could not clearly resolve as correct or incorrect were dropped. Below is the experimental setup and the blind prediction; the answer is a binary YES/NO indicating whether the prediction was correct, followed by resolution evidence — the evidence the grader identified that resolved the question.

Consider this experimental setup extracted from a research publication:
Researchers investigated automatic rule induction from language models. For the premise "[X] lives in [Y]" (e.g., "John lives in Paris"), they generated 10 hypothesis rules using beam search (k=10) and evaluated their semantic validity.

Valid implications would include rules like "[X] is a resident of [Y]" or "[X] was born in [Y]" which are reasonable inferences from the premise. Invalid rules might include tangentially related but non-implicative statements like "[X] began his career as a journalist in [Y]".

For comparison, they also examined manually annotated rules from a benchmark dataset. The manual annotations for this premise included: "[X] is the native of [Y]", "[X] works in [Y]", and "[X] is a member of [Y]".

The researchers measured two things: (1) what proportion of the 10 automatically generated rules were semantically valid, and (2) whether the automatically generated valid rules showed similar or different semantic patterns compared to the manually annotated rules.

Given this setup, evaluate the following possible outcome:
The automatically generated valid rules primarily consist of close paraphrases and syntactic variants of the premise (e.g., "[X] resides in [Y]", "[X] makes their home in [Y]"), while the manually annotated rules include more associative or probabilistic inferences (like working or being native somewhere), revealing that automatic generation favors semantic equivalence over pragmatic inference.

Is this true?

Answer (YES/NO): NO